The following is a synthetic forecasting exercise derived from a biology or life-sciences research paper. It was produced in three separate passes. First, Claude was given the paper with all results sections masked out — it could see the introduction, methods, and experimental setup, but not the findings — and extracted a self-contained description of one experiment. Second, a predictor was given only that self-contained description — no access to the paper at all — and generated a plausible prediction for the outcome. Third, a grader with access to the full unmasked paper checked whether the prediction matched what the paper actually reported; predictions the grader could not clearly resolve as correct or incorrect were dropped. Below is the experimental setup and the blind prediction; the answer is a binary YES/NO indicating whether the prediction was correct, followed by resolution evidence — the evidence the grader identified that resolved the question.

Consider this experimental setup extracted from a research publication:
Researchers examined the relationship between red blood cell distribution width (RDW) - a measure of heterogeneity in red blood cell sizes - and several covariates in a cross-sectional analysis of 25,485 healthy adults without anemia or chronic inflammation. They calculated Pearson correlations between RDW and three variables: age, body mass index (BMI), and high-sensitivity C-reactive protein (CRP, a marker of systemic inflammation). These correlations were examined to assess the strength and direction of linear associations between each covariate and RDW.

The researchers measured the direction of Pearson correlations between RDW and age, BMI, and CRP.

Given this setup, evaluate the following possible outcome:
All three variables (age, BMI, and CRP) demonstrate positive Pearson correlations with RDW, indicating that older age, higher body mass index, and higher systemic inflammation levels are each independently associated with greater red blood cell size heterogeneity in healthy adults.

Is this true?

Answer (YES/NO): YES